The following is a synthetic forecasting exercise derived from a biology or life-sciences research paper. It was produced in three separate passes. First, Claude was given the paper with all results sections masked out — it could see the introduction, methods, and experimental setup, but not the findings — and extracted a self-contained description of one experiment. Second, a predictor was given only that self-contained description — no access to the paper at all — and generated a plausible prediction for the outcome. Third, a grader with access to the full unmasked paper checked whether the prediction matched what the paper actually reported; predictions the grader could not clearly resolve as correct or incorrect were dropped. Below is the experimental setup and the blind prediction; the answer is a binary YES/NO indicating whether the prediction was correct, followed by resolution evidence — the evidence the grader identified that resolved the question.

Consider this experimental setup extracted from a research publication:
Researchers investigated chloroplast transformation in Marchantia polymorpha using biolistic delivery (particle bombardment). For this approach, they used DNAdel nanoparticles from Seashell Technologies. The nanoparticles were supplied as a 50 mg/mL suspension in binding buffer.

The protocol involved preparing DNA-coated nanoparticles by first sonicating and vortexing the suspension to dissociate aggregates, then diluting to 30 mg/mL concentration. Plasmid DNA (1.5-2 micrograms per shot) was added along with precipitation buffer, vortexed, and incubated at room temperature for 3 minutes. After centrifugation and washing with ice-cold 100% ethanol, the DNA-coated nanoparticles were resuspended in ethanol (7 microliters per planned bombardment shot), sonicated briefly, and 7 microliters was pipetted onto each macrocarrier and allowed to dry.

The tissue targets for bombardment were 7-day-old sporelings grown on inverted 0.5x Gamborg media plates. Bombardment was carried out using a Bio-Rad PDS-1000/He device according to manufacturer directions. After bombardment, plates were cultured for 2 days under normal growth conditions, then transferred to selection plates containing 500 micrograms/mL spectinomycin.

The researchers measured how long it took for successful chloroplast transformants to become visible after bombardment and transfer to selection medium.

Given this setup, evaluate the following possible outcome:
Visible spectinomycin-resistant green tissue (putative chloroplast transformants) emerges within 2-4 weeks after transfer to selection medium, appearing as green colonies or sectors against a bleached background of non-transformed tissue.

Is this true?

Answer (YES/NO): NO